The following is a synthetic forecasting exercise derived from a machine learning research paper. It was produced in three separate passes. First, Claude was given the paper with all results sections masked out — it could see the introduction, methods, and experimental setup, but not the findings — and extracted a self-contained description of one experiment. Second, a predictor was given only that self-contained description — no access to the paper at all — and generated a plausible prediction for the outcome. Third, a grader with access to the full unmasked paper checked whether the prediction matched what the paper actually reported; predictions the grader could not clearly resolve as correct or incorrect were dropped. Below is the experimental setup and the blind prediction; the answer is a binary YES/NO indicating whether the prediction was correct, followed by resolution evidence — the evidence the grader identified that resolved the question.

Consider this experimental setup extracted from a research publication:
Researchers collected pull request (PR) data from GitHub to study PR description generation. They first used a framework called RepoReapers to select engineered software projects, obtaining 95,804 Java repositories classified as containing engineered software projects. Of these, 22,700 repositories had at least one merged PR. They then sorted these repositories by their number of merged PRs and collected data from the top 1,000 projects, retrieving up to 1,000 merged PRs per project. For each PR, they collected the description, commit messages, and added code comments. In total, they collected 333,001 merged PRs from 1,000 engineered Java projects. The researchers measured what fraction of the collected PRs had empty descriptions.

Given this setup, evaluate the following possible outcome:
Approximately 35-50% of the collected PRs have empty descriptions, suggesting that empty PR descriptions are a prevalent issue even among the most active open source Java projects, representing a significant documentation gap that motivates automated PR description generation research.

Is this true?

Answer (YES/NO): NO